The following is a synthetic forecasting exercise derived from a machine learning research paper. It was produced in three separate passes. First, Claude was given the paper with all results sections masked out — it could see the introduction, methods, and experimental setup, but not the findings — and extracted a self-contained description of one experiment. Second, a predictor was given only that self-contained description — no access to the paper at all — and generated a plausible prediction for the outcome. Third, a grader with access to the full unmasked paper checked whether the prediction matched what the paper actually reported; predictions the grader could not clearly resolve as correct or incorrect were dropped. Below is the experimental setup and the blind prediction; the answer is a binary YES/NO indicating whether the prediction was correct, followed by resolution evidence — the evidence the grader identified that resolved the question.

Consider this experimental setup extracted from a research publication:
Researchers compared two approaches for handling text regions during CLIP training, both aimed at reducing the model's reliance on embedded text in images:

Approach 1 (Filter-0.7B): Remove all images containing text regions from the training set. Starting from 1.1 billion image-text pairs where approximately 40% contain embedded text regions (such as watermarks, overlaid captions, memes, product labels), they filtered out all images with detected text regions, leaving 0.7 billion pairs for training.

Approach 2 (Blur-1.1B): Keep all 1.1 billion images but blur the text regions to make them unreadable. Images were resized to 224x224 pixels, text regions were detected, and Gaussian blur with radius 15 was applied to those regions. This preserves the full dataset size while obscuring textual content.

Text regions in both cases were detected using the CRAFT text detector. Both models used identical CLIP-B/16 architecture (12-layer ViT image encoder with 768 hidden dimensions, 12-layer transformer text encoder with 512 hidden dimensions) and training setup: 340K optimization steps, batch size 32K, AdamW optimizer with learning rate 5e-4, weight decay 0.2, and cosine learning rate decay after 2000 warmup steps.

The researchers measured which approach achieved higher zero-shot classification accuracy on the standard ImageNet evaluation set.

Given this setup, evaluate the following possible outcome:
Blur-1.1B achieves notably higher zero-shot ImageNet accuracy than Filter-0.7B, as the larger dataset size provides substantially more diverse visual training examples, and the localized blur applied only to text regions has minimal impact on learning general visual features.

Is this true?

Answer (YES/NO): NO